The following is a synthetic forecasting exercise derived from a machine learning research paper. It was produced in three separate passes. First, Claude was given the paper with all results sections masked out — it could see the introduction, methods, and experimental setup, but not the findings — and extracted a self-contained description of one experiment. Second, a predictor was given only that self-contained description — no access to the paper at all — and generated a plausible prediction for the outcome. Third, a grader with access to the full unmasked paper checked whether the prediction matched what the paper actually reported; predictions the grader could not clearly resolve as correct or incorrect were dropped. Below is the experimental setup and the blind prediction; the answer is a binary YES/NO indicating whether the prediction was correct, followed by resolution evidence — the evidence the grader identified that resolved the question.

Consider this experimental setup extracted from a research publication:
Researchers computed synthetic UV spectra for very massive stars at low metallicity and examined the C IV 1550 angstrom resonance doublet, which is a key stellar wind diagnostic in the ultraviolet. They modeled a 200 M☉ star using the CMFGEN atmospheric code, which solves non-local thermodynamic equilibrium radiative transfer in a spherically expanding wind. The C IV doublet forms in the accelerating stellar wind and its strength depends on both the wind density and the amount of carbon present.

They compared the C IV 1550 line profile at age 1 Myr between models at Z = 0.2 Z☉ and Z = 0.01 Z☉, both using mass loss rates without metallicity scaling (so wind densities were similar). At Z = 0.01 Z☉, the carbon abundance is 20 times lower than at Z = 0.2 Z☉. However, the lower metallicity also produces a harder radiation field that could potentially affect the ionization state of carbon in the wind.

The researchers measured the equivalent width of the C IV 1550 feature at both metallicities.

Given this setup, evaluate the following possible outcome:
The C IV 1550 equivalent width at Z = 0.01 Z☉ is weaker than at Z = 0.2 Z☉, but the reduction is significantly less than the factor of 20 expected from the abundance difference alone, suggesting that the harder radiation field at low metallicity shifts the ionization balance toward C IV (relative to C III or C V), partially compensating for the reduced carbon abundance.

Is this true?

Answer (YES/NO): NO